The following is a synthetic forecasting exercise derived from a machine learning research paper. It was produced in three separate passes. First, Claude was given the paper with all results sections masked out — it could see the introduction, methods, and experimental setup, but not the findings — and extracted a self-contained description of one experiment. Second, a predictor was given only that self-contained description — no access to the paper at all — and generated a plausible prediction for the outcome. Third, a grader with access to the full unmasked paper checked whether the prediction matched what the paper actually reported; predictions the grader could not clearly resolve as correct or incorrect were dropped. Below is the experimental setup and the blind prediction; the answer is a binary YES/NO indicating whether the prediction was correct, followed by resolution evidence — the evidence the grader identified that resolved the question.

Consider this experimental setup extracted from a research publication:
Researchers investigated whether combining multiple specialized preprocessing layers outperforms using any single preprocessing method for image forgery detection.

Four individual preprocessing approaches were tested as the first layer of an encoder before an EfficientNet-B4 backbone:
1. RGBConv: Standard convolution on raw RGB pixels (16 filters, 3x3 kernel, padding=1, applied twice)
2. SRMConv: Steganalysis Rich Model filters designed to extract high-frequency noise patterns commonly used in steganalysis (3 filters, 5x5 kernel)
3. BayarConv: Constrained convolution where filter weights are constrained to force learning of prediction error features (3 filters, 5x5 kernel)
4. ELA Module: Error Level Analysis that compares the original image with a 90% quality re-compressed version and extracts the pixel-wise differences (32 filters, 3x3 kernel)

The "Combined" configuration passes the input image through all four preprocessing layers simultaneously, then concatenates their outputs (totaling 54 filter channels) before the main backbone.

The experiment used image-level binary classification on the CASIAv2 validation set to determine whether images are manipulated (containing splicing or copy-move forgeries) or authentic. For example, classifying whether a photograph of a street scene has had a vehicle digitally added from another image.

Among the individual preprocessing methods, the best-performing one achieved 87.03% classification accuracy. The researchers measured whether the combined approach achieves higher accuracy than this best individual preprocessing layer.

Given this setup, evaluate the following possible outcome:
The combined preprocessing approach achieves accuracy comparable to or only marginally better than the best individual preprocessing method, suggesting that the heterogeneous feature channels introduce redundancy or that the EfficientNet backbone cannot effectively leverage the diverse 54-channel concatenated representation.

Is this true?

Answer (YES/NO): NO